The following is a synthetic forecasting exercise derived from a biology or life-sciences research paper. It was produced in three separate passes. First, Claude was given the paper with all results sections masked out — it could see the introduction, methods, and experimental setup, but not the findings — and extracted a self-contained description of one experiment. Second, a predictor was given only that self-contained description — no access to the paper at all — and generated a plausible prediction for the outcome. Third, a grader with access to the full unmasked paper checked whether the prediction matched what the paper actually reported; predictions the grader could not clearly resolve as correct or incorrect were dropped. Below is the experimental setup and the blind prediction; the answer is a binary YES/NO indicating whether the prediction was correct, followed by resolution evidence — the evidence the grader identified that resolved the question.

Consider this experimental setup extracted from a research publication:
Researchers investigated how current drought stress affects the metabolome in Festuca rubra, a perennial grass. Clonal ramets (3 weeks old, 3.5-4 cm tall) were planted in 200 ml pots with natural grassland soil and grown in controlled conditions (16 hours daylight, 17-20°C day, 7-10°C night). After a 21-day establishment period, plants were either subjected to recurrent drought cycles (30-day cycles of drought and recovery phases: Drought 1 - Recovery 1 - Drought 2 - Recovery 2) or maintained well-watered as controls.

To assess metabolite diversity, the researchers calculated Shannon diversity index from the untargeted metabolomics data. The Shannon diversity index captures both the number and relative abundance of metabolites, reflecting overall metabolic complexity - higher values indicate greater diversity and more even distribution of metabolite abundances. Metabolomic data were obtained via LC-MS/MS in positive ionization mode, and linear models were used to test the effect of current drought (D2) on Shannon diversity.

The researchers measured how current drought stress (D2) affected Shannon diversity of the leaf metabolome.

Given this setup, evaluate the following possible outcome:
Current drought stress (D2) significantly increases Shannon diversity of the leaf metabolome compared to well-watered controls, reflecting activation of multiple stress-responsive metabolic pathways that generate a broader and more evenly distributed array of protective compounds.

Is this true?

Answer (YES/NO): NO